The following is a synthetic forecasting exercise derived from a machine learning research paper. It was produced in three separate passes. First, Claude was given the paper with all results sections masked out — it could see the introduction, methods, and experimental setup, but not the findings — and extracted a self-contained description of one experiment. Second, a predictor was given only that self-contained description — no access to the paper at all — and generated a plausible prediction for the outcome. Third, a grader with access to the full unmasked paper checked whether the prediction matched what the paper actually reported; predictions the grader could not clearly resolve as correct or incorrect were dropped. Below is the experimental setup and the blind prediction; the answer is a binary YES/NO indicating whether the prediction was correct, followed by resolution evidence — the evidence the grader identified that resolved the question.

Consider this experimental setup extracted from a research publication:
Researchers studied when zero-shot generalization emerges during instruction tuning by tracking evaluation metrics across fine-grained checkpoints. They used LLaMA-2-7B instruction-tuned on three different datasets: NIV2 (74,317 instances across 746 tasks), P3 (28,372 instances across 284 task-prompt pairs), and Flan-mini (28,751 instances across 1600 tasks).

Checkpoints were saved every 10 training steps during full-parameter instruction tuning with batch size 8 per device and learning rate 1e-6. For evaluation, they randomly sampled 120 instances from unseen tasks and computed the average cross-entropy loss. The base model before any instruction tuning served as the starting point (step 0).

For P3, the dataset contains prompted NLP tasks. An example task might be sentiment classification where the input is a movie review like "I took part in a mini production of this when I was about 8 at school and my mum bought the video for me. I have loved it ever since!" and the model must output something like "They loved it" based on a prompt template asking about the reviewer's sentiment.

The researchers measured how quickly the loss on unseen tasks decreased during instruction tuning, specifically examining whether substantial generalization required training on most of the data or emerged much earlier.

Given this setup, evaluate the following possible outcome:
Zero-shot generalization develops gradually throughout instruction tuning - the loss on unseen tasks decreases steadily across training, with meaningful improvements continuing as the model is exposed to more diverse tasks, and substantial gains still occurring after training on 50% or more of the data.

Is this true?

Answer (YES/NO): NO